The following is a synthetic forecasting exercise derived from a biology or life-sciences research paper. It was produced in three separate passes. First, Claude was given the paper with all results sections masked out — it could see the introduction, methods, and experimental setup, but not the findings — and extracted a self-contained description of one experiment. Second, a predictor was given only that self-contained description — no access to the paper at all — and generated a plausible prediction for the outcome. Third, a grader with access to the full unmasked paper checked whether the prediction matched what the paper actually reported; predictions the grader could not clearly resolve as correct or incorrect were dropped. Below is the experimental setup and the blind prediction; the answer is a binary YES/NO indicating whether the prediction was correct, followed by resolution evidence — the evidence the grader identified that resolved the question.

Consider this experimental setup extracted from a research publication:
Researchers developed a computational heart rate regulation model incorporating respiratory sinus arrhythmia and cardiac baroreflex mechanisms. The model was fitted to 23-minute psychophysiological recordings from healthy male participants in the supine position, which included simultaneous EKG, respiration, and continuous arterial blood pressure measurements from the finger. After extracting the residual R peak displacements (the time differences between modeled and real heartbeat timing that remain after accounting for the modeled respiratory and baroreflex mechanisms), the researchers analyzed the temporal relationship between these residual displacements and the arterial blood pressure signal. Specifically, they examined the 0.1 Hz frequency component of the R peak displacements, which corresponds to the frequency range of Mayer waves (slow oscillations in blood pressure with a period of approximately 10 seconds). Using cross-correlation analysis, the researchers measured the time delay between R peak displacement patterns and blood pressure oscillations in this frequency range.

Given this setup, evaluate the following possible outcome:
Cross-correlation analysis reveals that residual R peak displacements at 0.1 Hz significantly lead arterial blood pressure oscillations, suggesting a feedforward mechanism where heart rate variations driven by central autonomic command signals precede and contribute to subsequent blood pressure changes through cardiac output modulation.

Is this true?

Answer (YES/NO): NO